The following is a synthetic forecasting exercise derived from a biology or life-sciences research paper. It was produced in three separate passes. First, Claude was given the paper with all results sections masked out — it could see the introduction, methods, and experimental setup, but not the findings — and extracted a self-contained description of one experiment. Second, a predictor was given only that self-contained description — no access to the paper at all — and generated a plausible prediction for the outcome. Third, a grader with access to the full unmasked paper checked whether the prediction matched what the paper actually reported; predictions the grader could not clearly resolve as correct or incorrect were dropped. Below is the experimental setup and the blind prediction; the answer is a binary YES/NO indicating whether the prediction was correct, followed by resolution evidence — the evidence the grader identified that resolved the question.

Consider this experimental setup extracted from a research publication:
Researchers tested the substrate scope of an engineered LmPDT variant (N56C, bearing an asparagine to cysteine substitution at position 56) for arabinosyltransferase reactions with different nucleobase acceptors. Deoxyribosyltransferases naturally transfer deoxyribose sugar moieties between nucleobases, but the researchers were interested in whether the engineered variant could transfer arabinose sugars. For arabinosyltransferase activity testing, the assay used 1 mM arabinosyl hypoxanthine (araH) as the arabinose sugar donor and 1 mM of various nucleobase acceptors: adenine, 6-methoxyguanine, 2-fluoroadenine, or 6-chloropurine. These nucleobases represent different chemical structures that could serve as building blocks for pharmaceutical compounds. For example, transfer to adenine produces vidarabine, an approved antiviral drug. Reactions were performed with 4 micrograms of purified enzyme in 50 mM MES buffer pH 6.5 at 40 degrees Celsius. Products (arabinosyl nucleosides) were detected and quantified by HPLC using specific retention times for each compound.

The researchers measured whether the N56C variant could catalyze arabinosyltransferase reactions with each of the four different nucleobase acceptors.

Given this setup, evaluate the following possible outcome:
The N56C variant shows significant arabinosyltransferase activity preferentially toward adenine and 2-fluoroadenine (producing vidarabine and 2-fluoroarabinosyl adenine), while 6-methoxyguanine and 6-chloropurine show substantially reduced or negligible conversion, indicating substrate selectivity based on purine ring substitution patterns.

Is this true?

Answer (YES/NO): NO